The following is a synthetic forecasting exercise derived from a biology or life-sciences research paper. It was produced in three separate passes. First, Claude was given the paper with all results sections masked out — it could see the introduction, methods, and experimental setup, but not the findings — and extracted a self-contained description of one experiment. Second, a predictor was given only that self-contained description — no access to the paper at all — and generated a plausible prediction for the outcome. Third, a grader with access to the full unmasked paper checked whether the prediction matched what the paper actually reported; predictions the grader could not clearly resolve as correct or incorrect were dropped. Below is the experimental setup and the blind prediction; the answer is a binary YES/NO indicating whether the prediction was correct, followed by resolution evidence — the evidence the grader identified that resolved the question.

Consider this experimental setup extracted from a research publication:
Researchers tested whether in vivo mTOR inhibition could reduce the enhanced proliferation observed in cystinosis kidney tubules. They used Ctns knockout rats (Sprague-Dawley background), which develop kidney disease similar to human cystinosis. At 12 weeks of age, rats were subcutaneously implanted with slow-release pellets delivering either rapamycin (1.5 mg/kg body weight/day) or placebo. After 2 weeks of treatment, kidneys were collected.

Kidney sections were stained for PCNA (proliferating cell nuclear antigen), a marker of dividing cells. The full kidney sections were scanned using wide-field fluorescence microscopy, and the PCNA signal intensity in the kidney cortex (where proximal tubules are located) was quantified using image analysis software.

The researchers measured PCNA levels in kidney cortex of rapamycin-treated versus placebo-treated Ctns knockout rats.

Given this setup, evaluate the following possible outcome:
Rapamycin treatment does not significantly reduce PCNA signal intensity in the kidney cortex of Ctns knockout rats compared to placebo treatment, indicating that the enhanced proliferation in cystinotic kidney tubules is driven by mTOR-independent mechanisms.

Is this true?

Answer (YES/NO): NO